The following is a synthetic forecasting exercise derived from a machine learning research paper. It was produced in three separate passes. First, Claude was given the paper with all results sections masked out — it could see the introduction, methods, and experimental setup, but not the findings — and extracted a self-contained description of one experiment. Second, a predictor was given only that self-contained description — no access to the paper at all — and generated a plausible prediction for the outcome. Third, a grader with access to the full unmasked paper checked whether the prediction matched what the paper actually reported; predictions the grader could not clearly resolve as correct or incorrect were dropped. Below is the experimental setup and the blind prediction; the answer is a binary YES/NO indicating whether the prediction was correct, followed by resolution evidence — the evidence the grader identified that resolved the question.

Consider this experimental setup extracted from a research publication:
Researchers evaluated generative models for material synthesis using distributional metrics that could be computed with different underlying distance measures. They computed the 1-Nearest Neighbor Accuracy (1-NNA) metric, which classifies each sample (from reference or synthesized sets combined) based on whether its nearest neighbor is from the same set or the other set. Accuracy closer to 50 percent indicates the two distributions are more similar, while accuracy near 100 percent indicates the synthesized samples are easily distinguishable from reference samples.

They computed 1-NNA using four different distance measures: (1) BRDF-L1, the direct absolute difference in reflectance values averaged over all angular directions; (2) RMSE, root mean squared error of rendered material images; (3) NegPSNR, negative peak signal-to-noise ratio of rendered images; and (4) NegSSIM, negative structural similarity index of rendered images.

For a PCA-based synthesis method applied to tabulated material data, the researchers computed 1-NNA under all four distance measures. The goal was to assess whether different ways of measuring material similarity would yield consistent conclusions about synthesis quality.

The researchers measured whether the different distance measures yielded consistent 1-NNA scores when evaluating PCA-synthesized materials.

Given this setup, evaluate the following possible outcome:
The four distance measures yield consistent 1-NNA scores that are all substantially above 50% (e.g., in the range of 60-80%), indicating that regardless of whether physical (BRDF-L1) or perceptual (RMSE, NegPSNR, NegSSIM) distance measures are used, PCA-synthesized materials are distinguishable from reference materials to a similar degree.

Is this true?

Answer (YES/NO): NO